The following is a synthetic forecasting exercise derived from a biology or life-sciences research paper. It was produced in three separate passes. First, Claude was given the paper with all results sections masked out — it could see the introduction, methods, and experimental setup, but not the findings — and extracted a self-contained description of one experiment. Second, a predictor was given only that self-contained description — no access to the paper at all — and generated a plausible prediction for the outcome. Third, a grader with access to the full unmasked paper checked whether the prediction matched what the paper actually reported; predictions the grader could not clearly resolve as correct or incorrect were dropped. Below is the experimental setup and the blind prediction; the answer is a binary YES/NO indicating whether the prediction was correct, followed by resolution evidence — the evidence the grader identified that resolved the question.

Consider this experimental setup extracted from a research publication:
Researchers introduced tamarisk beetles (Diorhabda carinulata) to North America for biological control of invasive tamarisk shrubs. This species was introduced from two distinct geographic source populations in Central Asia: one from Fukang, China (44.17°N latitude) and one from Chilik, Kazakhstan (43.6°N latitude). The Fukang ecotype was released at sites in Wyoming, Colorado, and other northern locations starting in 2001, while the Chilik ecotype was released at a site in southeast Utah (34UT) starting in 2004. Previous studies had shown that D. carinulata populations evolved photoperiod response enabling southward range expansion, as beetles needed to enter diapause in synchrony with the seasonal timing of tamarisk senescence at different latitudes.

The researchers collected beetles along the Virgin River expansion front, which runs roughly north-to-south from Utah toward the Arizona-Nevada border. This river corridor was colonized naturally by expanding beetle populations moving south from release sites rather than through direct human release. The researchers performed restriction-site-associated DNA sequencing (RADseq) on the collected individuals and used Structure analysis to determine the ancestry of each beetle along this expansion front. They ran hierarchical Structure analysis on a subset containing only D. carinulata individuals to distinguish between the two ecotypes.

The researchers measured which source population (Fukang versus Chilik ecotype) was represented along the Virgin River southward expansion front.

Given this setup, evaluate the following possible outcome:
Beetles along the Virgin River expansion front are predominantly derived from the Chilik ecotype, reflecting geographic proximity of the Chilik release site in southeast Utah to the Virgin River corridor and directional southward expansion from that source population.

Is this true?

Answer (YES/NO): YES